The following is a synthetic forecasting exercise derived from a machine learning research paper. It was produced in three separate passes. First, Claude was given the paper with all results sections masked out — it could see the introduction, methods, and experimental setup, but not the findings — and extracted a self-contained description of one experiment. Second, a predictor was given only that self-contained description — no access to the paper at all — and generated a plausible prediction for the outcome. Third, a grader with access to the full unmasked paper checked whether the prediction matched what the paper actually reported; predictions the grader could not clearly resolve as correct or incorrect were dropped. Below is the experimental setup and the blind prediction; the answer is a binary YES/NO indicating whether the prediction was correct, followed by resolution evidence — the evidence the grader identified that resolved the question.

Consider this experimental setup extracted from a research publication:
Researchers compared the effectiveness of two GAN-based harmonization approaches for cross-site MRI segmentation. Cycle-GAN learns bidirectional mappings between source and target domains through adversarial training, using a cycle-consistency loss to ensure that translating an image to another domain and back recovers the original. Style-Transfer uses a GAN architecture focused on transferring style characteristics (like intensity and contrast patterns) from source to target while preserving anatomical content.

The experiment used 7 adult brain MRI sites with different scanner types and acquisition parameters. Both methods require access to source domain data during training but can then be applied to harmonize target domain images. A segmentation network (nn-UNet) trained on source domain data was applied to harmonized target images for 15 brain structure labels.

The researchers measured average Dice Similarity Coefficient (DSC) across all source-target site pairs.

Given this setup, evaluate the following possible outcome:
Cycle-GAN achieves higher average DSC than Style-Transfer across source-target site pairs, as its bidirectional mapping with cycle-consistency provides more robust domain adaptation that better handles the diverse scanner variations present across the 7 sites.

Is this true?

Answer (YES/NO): YES